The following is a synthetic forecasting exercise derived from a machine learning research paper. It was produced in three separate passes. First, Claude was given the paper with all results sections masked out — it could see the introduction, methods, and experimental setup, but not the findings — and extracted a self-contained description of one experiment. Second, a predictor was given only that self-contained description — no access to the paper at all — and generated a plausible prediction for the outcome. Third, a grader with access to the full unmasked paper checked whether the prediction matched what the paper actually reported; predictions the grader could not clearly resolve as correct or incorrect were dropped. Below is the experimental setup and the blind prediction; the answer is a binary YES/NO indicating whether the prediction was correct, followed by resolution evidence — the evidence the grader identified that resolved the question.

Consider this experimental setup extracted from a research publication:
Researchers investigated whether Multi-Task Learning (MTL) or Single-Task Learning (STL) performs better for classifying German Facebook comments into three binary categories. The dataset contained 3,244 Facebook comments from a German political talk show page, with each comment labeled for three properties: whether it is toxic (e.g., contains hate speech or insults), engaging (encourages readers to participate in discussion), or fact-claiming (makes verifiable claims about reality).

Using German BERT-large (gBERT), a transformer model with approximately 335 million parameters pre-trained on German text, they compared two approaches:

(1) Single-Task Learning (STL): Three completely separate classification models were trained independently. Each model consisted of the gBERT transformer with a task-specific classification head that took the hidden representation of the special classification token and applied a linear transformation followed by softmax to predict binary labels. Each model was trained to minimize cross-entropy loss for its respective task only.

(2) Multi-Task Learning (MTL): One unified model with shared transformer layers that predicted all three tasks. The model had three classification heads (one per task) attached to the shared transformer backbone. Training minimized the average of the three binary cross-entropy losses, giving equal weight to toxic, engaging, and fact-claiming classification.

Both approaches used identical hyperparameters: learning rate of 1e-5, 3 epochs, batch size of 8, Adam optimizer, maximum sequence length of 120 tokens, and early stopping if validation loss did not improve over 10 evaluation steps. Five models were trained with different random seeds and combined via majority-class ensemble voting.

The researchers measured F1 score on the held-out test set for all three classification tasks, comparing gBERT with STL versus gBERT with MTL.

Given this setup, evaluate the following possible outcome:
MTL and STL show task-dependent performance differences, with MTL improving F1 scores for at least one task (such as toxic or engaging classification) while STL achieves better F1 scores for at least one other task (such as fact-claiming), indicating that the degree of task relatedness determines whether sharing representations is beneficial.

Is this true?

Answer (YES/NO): NO